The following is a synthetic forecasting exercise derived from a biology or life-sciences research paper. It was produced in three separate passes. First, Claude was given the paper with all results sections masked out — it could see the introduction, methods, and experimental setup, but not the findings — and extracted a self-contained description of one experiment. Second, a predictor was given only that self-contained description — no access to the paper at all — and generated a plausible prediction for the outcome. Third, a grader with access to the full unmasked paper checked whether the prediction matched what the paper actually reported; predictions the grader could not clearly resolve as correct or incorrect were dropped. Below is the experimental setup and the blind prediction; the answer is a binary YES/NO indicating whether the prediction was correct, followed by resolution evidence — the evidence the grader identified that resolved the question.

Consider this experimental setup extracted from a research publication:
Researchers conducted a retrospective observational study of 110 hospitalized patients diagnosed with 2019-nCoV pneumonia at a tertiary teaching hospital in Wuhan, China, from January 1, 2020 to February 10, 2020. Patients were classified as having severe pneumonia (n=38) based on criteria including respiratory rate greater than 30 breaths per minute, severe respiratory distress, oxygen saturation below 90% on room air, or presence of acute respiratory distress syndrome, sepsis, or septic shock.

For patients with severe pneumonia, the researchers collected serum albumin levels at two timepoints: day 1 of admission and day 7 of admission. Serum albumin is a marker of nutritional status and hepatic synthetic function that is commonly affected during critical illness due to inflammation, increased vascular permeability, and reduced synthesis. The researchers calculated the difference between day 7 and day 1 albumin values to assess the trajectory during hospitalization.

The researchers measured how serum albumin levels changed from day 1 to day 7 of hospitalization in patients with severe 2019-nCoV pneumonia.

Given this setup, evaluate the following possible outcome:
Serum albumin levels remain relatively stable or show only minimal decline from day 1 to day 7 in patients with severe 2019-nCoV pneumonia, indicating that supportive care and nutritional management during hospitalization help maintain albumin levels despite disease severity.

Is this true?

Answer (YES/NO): NO